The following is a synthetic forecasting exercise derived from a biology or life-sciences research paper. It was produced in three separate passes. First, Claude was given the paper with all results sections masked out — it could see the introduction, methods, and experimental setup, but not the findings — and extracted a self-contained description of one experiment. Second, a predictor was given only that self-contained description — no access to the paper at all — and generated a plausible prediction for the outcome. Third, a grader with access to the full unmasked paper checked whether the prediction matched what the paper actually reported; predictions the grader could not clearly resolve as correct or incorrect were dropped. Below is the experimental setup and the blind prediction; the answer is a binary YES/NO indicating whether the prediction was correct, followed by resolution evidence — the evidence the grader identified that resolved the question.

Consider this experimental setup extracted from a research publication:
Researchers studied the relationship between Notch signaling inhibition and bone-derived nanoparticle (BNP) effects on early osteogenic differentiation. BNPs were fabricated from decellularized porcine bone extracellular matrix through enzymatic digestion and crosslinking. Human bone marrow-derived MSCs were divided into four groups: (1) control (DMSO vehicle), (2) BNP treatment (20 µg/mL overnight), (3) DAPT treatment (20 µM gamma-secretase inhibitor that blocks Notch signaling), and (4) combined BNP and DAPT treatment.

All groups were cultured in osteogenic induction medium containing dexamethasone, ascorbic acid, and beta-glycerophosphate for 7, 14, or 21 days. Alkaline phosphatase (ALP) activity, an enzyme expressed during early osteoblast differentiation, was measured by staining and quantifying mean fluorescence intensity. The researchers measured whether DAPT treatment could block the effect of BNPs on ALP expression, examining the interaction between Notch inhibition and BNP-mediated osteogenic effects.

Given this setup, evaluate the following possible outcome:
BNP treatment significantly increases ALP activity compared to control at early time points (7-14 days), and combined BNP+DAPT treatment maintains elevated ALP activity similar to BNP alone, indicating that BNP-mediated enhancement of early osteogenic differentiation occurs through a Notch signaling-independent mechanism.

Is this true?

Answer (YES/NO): NO